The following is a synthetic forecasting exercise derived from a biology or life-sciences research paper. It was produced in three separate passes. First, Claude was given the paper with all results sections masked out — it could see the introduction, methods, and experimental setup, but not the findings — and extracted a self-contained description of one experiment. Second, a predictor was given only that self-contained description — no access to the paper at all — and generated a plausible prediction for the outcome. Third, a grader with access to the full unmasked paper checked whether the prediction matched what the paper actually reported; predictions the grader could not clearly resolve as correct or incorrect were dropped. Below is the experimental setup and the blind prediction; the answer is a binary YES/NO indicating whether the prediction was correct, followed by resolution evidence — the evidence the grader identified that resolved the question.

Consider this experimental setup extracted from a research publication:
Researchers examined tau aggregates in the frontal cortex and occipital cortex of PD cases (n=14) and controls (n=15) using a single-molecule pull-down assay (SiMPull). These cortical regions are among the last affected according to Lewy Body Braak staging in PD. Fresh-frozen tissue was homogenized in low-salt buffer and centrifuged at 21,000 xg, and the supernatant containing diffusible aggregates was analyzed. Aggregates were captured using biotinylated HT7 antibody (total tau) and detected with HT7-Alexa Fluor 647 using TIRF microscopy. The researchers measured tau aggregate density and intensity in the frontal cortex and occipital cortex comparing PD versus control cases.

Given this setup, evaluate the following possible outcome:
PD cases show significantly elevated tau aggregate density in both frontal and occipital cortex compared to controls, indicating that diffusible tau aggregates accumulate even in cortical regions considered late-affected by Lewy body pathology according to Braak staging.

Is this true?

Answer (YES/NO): NO